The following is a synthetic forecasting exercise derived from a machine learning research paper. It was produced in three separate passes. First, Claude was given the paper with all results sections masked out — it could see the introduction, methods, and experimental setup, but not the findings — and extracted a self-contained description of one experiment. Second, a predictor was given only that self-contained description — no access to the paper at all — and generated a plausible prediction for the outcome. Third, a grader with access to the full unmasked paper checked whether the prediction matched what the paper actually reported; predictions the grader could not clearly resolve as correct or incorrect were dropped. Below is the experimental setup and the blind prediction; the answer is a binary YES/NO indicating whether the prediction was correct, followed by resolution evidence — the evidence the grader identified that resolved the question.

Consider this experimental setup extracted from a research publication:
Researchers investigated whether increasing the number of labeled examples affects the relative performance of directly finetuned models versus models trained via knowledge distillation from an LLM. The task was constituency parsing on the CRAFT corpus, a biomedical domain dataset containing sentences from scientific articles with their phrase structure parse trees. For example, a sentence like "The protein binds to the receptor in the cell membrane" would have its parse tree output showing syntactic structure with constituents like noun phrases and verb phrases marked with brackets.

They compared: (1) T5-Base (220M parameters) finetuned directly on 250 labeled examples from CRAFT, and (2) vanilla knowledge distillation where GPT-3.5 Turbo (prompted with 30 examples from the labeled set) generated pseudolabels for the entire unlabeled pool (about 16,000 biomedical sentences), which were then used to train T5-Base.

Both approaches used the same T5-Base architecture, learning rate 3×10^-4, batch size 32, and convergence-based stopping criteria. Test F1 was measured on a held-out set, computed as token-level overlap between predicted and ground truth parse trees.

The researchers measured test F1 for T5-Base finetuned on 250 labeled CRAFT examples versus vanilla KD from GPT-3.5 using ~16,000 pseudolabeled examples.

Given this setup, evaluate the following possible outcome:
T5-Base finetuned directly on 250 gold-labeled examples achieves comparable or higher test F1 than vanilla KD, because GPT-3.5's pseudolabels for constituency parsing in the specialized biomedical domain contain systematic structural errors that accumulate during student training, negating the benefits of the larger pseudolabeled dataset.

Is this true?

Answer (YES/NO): NO